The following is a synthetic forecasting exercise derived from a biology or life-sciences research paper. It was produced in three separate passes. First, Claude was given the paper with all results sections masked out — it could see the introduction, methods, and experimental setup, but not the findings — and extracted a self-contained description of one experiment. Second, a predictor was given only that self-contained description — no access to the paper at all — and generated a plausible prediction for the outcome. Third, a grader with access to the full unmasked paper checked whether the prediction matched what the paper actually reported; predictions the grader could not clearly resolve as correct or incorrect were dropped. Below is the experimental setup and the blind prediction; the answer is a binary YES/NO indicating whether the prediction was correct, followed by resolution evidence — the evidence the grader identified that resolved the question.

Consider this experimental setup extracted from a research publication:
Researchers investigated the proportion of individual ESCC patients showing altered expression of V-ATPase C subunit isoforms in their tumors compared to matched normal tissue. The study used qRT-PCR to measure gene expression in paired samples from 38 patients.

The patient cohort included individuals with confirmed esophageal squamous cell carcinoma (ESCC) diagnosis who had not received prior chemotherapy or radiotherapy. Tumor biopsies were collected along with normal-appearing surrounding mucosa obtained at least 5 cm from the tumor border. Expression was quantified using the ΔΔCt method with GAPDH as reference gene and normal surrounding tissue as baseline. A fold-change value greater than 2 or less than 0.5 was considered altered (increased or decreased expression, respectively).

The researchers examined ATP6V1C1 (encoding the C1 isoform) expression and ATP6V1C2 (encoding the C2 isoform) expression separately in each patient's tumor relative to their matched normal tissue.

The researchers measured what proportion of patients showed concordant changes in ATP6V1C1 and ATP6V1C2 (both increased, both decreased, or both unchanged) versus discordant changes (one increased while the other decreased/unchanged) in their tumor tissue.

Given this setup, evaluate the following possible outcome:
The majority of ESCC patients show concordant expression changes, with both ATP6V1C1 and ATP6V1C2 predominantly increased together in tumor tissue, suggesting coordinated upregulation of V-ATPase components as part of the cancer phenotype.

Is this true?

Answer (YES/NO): NO